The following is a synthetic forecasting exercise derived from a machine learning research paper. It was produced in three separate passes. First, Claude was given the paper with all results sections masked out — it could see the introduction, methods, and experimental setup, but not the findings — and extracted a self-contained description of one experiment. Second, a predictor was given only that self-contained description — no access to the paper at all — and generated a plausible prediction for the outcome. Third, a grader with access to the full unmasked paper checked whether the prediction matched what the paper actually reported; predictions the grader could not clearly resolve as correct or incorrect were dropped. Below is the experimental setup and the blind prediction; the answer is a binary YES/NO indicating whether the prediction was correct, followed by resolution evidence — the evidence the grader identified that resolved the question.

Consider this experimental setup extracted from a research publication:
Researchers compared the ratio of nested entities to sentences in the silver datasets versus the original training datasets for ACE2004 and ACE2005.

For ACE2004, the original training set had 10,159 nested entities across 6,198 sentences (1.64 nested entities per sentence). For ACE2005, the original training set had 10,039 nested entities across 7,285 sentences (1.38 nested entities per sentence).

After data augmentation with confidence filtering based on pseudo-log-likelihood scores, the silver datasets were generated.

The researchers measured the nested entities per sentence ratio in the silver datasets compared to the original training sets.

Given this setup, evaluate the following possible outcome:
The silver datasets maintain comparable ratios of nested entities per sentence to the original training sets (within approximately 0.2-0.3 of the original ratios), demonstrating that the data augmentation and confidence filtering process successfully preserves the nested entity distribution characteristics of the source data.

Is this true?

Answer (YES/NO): NO